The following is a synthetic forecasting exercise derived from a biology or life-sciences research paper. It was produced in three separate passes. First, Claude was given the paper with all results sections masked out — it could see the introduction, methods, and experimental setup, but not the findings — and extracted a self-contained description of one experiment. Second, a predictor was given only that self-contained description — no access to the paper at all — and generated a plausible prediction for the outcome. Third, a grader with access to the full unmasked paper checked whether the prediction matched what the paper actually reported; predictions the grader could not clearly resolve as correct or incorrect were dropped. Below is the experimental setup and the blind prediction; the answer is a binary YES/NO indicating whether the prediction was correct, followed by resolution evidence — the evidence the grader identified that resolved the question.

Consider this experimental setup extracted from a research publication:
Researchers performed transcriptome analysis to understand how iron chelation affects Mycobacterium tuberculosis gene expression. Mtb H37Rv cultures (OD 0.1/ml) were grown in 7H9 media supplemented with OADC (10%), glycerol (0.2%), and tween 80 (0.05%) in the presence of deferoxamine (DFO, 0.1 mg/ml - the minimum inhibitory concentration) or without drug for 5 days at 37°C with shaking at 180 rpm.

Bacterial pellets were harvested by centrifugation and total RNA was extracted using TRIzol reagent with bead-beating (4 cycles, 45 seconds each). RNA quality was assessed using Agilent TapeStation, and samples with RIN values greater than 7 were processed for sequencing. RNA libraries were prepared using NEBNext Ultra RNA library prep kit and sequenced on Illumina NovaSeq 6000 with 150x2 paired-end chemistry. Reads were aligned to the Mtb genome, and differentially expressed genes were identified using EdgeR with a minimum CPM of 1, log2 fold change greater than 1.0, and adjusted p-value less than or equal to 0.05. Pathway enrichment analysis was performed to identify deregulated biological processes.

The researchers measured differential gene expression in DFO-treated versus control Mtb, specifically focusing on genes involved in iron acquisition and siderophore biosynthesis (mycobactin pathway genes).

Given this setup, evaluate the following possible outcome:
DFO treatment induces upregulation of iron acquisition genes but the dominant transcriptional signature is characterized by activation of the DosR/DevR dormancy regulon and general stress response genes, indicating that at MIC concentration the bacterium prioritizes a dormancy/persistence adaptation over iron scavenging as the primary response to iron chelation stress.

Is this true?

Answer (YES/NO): NO